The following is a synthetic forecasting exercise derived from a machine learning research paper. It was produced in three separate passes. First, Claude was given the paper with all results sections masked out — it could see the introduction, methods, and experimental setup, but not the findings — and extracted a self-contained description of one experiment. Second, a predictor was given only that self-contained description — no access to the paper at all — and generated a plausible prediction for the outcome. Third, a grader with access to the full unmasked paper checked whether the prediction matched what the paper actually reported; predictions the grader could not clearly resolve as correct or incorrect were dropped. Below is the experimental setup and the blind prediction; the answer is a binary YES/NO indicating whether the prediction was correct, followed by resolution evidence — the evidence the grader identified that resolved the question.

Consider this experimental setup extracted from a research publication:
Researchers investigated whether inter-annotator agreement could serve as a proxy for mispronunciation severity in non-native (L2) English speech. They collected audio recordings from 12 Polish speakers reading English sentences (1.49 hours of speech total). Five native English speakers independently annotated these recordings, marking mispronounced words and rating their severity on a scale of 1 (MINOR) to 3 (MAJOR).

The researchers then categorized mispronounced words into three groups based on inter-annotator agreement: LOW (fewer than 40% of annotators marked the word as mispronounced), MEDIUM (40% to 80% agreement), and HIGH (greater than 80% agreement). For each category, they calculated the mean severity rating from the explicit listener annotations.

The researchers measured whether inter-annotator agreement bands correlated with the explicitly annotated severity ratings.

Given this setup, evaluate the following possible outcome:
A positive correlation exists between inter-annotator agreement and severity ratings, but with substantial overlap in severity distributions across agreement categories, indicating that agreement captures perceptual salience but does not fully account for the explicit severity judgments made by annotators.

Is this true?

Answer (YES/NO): NO